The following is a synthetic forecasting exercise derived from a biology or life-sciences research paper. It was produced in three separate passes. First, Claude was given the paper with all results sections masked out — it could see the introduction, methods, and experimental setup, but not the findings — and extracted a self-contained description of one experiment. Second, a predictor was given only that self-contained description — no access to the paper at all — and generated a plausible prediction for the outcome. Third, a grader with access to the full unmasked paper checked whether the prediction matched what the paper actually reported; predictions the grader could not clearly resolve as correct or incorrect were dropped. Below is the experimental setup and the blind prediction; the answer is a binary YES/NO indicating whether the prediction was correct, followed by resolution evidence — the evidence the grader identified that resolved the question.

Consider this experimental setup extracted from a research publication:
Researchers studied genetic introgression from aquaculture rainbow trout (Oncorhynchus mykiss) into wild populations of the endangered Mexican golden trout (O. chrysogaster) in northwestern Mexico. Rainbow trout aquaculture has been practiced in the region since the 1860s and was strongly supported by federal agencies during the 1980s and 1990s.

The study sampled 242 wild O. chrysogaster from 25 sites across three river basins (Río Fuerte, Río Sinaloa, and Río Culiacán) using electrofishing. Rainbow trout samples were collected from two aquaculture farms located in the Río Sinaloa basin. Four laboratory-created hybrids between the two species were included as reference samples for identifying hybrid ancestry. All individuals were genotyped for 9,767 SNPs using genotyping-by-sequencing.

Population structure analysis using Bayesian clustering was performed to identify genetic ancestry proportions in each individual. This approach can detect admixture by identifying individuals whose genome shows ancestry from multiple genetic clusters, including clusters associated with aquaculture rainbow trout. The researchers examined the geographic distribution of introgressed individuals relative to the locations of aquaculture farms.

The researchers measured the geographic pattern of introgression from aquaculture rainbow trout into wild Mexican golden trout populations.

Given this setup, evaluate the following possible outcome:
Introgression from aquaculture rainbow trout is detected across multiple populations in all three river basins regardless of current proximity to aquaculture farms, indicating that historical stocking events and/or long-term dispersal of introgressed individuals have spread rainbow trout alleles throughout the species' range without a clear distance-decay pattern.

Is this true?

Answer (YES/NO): NO